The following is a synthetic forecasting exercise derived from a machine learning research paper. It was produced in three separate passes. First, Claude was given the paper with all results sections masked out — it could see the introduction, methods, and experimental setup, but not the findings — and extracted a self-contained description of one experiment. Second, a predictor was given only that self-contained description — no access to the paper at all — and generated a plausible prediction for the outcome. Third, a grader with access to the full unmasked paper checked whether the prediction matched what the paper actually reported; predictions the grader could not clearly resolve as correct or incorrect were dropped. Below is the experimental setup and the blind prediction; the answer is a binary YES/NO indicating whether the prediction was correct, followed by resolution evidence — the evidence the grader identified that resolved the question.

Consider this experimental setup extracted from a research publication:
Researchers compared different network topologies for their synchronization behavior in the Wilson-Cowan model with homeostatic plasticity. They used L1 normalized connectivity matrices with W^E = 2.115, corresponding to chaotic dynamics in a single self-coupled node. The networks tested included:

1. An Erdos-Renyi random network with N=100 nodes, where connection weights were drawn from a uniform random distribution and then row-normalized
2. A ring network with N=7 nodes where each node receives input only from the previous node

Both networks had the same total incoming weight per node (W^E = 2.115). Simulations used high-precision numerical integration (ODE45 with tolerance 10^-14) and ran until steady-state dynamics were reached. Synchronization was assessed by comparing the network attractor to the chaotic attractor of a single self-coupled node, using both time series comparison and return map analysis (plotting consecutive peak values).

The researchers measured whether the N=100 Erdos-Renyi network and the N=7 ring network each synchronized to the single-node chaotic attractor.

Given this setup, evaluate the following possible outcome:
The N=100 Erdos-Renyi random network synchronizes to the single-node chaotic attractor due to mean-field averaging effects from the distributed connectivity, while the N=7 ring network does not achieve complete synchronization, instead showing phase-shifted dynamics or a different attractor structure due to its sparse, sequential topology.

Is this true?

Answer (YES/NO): NO